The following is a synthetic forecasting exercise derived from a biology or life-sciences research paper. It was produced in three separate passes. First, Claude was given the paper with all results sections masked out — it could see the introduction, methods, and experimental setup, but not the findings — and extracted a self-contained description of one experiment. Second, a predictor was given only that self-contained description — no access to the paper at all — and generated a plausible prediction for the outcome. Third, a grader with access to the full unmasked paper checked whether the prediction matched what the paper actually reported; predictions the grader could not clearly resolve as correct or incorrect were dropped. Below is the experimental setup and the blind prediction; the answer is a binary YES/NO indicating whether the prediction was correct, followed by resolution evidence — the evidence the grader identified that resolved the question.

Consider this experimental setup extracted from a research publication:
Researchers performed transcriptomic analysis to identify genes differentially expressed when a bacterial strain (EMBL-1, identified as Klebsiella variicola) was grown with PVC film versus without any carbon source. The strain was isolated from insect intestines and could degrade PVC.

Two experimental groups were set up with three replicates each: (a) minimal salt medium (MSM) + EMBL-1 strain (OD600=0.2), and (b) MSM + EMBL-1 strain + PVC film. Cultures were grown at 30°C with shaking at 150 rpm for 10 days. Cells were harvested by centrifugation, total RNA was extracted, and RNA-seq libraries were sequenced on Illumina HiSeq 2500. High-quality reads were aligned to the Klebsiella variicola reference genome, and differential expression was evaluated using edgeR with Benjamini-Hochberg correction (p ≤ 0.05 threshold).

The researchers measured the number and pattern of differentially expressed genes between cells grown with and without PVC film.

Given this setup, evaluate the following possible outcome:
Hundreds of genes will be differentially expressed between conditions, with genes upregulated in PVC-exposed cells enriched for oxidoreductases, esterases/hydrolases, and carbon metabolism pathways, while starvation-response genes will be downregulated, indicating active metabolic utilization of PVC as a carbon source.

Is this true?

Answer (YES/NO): NO